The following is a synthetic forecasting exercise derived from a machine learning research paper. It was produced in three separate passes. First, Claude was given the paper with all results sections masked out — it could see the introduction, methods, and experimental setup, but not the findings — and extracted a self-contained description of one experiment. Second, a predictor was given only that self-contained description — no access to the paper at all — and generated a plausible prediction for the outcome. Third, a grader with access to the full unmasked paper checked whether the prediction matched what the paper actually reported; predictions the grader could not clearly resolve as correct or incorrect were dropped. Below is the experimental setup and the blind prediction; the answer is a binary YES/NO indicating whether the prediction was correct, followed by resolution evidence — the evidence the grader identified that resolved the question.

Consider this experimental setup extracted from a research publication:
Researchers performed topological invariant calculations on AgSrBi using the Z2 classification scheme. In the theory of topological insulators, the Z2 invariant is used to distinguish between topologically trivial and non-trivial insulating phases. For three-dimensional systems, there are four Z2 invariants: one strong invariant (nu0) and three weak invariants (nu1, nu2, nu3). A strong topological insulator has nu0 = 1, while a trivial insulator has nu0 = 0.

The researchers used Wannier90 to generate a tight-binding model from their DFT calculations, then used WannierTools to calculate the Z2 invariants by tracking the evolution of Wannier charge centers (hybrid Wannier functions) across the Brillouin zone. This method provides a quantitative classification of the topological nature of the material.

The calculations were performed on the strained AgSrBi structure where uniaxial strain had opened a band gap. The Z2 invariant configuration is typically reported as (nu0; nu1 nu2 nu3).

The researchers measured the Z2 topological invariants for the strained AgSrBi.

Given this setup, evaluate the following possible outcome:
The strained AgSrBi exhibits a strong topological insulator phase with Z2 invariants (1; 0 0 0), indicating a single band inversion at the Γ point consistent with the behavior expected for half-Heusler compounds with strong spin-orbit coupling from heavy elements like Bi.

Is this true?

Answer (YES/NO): NO